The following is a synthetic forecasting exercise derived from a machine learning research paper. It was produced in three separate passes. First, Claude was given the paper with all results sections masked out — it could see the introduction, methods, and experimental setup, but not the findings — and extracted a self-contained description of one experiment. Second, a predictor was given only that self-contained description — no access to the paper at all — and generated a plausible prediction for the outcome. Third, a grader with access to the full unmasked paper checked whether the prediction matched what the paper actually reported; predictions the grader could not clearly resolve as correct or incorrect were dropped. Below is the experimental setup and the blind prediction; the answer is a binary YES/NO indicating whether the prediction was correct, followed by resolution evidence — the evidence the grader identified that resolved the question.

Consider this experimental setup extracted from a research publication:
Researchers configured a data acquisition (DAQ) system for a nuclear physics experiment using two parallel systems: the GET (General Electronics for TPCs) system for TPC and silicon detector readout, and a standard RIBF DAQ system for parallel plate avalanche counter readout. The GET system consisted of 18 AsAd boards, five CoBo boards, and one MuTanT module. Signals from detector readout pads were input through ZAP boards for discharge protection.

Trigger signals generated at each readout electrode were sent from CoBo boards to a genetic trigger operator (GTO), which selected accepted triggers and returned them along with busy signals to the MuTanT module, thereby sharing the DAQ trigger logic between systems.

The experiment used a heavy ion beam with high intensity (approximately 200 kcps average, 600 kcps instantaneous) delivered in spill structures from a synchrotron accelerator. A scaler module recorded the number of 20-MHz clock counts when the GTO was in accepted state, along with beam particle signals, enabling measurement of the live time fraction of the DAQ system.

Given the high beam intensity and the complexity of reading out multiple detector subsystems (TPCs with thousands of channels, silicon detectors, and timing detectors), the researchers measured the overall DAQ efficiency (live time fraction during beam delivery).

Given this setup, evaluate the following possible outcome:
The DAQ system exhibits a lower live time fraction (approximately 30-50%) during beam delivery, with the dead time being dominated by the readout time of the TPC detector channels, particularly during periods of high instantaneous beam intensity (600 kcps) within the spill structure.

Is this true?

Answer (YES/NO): NO